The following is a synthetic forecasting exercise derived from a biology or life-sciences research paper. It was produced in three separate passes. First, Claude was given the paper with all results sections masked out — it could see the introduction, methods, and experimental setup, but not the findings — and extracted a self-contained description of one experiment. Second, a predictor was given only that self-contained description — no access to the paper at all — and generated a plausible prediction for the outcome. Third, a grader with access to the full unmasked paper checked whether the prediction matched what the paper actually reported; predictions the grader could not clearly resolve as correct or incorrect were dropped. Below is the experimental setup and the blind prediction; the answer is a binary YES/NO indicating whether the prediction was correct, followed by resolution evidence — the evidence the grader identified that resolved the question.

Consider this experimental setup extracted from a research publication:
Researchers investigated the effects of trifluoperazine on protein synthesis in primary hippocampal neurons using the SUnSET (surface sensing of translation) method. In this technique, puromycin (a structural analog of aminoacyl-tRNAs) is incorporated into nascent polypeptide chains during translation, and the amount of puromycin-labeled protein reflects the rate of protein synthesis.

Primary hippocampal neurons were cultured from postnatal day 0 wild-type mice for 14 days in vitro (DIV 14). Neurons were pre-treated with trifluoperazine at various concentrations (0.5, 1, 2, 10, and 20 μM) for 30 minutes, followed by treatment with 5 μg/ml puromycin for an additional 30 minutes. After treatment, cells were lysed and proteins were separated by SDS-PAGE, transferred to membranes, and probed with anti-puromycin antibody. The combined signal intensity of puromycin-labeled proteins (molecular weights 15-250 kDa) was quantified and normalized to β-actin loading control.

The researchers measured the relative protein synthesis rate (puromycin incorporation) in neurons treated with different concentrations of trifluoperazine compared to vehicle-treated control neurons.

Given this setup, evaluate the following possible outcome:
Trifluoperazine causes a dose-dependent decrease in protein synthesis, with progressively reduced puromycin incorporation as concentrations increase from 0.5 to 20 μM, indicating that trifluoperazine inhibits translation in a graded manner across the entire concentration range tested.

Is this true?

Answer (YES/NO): NO